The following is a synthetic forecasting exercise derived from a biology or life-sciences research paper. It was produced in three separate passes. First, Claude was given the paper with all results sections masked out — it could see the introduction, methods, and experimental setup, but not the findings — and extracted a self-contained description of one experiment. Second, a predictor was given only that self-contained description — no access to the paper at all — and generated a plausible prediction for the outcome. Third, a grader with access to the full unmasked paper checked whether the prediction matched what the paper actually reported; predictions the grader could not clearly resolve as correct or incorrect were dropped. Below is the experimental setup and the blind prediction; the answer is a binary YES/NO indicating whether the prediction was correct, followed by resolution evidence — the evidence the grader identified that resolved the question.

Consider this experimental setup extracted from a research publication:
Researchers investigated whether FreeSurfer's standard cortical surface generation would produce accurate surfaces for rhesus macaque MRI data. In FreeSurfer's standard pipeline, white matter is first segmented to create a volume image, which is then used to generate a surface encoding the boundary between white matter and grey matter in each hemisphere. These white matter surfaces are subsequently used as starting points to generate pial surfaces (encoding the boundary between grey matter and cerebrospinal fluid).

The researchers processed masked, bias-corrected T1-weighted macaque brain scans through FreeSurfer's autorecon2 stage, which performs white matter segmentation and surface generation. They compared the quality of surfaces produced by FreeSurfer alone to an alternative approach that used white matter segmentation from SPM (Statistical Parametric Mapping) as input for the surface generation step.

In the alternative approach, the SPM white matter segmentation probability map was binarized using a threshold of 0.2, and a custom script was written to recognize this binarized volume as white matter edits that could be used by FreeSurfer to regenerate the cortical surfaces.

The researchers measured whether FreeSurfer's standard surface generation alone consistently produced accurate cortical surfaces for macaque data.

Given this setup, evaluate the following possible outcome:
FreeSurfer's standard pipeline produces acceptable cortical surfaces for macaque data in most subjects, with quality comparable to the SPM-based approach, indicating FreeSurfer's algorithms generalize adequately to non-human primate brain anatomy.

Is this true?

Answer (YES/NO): NO